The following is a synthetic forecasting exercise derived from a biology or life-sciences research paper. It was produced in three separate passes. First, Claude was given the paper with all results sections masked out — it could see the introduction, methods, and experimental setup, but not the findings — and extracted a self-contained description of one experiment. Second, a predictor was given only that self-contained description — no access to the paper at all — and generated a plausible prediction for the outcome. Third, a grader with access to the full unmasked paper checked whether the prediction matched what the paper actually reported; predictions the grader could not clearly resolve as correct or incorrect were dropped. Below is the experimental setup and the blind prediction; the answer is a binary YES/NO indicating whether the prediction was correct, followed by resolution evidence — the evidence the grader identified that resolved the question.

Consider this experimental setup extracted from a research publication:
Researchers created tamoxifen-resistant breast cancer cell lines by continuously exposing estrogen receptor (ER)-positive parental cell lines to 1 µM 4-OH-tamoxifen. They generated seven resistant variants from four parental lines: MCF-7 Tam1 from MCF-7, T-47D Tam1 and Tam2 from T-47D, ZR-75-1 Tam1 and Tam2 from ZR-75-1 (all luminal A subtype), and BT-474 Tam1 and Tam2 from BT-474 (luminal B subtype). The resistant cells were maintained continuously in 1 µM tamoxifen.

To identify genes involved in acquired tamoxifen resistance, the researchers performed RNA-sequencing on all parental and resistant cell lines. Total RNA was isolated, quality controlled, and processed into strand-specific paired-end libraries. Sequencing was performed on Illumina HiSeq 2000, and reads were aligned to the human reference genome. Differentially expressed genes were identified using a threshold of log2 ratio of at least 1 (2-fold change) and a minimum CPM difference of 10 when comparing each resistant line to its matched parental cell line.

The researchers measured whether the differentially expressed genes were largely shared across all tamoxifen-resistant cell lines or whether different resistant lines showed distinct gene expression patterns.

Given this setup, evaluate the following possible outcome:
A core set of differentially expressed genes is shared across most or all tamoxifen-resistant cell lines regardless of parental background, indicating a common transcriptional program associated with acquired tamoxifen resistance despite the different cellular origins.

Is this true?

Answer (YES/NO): NO